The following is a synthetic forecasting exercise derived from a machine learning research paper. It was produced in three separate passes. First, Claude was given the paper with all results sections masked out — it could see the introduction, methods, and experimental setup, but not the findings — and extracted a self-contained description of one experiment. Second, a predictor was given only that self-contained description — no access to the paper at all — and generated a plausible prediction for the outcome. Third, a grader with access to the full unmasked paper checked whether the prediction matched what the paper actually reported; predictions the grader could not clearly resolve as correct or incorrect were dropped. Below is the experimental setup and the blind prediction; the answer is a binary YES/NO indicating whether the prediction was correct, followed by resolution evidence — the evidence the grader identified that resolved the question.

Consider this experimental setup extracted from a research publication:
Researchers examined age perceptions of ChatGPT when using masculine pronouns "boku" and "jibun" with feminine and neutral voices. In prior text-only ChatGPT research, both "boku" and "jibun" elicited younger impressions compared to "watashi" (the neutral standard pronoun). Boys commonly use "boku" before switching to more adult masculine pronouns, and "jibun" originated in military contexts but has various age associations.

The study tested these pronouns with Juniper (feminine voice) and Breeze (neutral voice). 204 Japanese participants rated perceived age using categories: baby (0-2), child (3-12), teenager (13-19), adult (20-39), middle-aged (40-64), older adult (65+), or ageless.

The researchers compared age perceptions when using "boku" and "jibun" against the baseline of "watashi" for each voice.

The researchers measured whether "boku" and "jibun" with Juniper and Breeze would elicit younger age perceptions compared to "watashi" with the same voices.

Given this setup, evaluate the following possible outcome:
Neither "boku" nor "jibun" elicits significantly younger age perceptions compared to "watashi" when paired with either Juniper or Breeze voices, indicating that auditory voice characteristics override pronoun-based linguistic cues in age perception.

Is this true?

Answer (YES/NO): NO